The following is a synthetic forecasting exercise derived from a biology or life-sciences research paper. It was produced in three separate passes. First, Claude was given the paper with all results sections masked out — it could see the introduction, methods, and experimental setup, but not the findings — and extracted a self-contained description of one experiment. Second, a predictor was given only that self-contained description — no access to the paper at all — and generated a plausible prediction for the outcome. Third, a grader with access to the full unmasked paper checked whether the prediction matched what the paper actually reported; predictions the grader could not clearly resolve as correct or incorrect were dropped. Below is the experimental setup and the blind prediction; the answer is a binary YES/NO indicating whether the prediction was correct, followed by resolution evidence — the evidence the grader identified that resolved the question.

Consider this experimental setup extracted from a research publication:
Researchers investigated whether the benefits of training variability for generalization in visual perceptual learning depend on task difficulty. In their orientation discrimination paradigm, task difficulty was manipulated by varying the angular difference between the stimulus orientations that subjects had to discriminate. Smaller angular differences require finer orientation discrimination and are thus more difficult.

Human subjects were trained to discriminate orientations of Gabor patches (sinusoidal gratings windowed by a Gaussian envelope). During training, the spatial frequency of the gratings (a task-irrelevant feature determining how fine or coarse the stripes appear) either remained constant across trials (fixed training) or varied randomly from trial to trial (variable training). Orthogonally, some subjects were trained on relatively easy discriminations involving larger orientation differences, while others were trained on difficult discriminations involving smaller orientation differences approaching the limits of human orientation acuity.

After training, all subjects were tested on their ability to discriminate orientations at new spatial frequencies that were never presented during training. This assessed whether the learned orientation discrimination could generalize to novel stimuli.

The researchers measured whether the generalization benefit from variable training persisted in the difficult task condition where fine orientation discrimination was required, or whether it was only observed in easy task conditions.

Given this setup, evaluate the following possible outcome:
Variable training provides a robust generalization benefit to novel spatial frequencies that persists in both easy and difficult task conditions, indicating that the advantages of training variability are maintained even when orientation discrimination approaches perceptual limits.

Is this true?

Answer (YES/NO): YES